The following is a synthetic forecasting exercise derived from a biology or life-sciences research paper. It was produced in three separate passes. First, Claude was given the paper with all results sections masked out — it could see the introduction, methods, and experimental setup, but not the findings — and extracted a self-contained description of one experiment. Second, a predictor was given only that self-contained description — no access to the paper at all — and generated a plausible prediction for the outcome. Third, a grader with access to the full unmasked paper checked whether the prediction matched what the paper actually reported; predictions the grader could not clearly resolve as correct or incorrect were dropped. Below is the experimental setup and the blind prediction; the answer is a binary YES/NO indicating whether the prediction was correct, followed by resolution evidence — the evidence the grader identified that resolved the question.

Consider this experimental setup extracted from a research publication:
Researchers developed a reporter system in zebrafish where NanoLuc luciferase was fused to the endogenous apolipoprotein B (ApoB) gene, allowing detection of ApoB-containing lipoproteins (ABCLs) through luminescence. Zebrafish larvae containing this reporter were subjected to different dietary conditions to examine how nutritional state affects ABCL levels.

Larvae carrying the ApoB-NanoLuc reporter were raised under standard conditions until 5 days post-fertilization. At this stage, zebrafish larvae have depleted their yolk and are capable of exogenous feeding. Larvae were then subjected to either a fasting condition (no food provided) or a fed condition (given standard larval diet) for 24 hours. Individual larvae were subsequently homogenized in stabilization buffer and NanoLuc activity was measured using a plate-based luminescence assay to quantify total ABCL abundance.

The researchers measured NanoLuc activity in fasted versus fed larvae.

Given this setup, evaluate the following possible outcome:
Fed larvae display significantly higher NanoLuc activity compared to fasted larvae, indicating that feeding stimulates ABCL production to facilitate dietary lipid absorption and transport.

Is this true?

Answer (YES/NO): YES